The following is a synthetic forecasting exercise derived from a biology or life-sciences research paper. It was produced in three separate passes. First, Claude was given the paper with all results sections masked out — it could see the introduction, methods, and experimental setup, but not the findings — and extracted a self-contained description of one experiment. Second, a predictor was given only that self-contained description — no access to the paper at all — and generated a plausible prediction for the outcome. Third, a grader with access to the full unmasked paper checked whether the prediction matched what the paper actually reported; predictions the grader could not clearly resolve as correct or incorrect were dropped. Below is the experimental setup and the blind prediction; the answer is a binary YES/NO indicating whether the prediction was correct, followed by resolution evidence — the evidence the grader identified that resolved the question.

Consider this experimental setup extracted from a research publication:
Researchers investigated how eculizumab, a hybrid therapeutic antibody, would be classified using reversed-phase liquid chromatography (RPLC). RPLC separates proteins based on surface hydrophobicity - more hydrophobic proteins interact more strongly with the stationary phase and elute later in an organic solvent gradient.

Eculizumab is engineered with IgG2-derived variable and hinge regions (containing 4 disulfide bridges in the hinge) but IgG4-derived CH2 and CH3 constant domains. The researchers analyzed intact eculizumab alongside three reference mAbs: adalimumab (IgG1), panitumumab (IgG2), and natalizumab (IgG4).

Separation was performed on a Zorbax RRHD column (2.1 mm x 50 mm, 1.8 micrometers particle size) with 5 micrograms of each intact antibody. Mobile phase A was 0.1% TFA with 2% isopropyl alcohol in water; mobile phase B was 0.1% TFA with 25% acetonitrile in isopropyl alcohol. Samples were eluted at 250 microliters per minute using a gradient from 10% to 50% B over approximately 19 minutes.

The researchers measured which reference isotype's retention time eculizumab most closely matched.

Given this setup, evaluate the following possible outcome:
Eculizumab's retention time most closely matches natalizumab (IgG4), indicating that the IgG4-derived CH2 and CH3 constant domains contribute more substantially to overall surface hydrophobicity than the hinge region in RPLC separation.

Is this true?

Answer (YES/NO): NO